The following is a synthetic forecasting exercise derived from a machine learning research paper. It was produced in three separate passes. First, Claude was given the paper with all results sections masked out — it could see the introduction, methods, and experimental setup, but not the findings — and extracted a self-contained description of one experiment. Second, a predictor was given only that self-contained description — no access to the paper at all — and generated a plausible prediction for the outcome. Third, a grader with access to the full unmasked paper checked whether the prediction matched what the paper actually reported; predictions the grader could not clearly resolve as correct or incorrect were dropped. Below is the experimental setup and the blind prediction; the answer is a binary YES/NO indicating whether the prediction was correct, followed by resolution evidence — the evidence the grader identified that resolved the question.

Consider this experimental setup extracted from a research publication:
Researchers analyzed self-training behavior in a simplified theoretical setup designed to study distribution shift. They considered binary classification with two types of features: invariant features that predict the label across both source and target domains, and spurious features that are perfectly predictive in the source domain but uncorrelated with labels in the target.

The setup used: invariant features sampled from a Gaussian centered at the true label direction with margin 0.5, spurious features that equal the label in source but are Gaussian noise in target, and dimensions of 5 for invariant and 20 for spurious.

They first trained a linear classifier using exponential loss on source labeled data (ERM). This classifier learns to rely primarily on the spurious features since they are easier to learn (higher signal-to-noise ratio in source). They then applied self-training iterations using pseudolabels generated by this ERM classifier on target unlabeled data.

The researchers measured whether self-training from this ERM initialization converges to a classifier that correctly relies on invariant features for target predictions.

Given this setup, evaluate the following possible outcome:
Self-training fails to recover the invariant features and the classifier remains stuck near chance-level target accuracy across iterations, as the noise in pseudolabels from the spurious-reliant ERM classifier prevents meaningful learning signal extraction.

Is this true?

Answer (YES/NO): YES